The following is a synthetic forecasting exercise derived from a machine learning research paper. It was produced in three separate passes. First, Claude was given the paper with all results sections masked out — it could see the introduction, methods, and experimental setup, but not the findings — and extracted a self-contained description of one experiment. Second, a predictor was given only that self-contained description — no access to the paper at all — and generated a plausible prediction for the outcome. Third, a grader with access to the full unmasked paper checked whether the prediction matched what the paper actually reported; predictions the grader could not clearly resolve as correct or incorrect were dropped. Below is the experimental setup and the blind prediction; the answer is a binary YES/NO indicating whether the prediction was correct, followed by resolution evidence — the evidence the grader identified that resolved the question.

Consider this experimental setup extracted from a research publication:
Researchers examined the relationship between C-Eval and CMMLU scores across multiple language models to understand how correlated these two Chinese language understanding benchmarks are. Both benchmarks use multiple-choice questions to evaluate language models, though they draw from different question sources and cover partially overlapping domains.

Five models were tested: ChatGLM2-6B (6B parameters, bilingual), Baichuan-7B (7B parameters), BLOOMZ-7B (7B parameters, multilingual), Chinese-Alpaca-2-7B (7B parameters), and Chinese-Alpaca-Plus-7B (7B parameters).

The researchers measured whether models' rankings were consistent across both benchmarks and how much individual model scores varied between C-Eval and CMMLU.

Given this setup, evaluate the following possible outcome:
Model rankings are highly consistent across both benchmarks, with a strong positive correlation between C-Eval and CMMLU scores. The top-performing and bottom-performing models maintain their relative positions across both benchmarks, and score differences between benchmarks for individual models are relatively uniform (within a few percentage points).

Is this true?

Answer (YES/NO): YES